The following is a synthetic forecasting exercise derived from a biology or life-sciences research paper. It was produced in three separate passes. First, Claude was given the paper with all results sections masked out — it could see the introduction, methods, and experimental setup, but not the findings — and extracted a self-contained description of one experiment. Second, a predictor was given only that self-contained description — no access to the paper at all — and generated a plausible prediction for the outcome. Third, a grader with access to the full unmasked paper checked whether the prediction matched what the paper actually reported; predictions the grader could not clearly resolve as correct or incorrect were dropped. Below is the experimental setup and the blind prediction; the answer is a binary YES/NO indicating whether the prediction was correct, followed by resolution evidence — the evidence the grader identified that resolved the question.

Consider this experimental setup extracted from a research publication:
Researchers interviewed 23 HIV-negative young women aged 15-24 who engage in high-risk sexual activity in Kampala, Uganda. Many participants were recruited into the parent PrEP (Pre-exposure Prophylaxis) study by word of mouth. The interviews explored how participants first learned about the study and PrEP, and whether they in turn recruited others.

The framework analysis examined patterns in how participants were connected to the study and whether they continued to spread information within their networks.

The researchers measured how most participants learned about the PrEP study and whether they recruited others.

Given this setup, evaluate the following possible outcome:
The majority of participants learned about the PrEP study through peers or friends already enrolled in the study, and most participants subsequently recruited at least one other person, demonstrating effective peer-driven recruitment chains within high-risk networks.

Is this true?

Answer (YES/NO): YES